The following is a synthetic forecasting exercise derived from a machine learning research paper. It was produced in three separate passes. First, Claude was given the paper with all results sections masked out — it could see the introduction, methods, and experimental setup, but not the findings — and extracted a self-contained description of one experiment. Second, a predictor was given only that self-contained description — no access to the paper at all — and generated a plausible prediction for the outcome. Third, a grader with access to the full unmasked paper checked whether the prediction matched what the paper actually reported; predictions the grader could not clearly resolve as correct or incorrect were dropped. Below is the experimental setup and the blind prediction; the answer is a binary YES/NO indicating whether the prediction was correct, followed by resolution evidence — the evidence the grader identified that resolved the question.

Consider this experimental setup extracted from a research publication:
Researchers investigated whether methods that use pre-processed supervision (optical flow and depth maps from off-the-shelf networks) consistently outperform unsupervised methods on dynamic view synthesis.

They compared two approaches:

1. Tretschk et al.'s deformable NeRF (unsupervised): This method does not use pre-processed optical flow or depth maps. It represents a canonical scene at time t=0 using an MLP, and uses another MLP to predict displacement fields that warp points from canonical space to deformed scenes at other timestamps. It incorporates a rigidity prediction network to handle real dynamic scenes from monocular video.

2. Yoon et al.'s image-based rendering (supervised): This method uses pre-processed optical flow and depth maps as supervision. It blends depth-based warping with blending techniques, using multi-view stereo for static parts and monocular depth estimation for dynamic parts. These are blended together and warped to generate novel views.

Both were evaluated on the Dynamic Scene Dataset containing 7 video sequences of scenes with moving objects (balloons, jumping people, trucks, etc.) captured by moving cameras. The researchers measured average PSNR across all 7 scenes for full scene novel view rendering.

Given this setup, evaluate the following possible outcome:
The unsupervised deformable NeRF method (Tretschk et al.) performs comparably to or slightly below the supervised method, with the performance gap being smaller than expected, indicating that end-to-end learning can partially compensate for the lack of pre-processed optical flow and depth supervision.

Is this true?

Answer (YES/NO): NO